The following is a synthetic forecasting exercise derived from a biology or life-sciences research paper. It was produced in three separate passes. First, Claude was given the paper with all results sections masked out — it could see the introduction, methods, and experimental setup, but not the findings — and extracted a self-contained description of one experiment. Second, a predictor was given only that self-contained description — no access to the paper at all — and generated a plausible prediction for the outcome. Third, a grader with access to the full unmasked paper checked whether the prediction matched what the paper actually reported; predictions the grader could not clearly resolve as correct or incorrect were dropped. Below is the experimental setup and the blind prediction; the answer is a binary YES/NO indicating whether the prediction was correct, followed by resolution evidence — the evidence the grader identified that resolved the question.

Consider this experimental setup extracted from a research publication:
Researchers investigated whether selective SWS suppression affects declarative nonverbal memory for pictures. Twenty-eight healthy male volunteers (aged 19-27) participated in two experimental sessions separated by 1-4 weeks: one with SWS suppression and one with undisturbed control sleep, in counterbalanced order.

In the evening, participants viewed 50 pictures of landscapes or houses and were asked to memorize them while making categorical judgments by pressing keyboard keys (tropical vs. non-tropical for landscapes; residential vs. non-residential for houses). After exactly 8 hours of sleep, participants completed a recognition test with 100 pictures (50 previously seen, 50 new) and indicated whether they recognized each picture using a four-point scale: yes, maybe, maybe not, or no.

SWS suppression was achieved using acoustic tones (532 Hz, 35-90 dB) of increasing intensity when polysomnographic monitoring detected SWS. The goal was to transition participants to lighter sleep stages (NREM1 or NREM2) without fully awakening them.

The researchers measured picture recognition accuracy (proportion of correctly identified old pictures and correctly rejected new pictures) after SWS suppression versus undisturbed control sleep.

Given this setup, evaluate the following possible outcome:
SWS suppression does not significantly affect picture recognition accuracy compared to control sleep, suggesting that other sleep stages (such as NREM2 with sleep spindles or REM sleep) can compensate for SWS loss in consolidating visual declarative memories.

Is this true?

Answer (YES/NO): YES